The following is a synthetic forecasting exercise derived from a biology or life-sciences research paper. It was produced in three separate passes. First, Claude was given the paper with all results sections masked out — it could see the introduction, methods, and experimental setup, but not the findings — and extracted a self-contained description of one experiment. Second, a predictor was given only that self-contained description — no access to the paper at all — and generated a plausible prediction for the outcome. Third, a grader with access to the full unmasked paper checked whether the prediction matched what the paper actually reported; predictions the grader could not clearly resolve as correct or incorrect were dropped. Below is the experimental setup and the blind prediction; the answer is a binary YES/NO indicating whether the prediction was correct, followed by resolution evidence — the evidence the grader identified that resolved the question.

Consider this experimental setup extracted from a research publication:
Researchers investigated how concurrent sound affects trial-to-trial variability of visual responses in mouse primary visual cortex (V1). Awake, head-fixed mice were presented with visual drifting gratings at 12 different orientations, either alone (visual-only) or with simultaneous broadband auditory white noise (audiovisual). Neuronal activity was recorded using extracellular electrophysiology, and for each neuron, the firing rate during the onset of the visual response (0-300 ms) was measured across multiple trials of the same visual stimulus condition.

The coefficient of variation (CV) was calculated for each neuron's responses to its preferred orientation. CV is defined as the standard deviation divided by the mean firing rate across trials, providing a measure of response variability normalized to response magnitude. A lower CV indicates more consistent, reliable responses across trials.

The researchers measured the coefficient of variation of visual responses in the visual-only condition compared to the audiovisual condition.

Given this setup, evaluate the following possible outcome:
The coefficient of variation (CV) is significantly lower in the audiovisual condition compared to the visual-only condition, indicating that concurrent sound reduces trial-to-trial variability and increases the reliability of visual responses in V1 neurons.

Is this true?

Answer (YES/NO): YES